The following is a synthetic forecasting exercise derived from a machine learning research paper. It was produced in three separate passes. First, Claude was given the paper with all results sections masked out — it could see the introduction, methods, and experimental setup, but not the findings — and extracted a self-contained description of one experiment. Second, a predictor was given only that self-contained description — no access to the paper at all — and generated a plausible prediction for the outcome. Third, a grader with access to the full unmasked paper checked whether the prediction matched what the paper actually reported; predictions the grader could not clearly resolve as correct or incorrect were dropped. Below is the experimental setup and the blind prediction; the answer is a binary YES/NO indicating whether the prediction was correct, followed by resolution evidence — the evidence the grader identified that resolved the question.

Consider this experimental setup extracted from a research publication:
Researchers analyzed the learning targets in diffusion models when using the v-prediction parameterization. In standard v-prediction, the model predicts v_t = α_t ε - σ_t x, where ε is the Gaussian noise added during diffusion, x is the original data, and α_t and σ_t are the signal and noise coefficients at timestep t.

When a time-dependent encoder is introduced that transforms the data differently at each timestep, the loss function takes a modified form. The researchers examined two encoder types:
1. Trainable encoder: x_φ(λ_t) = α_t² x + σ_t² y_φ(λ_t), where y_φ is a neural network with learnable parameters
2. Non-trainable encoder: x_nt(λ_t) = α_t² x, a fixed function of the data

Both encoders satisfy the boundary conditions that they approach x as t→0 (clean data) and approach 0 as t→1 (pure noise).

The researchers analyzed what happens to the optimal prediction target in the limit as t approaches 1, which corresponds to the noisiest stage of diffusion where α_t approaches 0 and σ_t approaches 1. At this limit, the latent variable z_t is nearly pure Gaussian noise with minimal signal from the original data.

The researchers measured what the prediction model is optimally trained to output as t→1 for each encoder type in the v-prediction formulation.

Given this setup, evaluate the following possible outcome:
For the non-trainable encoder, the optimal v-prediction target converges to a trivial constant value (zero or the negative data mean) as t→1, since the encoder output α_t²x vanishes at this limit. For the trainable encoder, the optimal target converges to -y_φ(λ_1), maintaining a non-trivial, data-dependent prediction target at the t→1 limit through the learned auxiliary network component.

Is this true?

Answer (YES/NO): NO